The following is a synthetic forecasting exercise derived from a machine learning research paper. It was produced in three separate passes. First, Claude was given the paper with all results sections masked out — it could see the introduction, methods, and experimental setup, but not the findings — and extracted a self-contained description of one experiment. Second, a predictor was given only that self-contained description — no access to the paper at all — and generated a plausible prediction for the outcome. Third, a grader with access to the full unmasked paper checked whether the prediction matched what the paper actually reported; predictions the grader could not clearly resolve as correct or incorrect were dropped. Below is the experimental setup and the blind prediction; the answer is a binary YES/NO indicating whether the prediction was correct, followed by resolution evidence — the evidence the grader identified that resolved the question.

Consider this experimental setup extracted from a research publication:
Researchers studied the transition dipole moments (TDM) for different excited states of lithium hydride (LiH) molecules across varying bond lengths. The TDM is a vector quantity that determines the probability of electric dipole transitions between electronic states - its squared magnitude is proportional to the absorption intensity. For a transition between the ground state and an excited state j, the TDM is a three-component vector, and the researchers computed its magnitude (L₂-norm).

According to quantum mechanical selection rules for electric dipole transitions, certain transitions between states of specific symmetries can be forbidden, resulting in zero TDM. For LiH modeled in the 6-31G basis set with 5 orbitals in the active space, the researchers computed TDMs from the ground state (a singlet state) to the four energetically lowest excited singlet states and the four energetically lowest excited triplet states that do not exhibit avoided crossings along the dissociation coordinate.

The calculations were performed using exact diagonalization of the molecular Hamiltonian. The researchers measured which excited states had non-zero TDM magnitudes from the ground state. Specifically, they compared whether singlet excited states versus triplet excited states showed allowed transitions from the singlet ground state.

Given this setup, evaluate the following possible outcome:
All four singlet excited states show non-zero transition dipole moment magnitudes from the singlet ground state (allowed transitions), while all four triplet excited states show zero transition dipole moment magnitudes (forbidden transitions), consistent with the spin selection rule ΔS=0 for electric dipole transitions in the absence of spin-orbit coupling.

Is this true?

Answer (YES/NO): NO